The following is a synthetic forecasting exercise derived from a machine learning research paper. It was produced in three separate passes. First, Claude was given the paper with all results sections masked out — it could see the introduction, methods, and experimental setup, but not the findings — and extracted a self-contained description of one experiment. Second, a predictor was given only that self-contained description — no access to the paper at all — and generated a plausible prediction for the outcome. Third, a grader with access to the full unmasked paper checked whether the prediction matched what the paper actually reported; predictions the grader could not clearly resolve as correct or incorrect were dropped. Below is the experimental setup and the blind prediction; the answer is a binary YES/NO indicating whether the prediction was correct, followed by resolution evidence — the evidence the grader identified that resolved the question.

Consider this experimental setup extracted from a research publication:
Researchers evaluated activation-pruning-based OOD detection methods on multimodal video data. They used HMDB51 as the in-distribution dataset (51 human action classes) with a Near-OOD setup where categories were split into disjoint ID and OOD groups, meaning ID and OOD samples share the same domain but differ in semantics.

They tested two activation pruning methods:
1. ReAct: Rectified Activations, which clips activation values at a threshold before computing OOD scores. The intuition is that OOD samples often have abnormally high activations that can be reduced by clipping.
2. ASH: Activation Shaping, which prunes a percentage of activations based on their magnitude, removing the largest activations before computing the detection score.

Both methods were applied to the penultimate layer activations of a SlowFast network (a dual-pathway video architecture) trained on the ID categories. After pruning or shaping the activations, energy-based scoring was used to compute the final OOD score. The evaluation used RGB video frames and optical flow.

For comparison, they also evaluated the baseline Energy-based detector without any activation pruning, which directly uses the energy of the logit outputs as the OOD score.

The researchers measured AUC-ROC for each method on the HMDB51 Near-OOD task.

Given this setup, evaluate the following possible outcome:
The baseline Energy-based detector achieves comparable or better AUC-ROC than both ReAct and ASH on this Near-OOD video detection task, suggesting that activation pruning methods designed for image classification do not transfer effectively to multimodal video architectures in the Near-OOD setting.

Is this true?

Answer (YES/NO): YES